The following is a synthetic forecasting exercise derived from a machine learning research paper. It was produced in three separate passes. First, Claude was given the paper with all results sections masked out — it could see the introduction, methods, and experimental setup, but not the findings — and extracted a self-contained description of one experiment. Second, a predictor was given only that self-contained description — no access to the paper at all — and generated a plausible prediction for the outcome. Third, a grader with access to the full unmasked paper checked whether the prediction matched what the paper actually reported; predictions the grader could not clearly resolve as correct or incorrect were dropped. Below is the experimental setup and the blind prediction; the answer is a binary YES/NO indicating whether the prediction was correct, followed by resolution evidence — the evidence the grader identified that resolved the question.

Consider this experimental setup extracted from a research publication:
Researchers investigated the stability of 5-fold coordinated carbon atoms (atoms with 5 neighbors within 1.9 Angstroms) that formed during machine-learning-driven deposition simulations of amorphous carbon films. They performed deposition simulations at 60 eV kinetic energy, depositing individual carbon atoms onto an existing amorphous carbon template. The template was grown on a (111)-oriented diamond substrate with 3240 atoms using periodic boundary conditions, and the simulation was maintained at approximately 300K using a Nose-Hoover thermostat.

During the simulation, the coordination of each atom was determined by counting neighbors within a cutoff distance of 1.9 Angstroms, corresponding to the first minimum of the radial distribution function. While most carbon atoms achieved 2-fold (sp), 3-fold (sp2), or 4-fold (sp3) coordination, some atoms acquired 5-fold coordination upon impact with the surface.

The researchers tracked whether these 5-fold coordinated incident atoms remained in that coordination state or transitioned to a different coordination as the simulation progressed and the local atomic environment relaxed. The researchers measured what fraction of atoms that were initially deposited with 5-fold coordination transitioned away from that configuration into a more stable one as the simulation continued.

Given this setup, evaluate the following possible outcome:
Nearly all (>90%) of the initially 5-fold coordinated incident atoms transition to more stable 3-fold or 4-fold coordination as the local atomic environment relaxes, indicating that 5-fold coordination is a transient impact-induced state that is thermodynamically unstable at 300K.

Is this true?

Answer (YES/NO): NO